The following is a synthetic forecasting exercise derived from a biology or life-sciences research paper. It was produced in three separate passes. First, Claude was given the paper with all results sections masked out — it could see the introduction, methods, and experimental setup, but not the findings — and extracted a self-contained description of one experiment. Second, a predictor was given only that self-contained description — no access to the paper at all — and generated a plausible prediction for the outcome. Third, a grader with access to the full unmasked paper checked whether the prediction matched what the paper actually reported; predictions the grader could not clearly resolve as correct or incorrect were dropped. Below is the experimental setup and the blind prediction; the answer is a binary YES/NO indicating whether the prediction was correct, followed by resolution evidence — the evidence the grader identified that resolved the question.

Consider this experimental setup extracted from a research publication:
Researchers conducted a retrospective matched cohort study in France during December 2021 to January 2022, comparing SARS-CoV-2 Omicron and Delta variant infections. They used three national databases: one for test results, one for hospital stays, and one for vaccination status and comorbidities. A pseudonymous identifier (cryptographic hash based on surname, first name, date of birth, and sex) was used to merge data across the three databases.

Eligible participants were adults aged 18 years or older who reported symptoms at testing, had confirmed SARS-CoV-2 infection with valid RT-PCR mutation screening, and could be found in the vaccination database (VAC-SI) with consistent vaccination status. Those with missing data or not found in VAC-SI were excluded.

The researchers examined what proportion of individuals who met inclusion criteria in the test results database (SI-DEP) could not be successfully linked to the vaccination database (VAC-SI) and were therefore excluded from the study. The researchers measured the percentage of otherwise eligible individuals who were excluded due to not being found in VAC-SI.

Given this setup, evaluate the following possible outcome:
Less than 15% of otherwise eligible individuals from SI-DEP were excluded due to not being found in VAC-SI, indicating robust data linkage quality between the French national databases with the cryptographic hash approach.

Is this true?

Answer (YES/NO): NO